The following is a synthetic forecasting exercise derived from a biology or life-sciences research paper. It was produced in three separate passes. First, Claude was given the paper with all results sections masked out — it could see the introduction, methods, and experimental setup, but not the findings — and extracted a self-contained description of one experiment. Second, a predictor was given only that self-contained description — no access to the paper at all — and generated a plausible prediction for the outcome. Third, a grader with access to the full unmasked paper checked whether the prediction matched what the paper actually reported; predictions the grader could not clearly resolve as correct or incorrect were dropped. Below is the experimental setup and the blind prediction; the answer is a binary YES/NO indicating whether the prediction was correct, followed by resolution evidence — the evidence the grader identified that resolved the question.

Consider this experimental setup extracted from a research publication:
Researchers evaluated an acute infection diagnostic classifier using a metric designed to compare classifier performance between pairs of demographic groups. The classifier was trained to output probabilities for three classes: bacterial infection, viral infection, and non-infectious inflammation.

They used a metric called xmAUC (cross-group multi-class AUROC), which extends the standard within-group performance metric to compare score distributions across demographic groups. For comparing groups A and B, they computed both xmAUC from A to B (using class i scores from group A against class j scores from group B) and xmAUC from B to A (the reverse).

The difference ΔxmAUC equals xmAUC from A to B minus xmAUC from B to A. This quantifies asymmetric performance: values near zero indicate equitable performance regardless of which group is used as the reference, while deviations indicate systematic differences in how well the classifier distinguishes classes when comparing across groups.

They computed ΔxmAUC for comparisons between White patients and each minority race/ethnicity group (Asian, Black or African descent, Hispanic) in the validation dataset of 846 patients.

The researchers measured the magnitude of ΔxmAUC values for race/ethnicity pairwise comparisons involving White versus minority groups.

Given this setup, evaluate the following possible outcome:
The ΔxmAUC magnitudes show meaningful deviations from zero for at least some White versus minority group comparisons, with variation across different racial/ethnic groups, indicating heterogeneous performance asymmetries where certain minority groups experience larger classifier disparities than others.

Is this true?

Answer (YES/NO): NO